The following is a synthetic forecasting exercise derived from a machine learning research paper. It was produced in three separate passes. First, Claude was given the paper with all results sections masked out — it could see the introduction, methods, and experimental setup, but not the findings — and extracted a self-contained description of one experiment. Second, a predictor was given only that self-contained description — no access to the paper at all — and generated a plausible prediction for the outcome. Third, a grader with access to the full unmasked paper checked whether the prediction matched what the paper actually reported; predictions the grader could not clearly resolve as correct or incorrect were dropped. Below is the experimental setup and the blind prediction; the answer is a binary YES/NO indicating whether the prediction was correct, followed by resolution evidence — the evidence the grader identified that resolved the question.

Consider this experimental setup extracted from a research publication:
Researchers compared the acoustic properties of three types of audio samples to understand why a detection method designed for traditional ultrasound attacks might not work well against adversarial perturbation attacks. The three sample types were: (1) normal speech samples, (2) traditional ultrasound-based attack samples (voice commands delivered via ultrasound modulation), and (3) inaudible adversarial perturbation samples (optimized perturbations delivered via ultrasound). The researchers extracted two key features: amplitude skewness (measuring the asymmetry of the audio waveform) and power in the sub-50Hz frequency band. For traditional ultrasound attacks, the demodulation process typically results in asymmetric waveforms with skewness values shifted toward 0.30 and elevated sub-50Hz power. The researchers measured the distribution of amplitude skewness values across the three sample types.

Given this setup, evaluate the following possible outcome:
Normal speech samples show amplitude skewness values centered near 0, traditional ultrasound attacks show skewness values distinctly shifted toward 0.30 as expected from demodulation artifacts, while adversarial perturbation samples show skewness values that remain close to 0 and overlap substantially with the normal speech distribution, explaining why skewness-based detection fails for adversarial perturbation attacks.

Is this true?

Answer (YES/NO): NO